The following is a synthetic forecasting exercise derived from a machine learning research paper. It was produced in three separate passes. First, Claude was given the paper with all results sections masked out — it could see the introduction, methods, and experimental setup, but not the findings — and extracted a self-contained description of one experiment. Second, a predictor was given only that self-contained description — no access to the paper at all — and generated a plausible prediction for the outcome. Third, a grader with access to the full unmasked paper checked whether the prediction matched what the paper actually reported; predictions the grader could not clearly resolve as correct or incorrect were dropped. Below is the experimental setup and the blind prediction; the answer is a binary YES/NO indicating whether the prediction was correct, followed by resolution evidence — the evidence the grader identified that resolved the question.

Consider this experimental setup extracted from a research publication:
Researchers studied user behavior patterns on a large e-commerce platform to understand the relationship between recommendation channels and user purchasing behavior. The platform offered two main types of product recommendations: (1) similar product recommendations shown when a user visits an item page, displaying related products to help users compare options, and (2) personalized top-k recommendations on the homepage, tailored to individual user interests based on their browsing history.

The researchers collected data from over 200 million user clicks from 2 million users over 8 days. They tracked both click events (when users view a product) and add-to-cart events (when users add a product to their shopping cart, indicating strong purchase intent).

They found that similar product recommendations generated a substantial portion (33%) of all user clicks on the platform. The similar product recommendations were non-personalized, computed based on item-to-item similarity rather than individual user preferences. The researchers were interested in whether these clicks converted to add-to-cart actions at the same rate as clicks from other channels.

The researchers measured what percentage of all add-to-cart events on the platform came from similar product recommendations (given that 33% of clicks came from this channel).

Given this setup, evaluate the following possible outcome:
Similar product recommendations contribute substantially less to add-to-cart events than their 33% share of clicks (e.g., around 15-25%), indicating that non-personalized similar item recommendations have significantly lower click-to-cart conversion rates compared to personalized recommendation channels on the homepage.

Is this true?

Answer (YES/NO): YES